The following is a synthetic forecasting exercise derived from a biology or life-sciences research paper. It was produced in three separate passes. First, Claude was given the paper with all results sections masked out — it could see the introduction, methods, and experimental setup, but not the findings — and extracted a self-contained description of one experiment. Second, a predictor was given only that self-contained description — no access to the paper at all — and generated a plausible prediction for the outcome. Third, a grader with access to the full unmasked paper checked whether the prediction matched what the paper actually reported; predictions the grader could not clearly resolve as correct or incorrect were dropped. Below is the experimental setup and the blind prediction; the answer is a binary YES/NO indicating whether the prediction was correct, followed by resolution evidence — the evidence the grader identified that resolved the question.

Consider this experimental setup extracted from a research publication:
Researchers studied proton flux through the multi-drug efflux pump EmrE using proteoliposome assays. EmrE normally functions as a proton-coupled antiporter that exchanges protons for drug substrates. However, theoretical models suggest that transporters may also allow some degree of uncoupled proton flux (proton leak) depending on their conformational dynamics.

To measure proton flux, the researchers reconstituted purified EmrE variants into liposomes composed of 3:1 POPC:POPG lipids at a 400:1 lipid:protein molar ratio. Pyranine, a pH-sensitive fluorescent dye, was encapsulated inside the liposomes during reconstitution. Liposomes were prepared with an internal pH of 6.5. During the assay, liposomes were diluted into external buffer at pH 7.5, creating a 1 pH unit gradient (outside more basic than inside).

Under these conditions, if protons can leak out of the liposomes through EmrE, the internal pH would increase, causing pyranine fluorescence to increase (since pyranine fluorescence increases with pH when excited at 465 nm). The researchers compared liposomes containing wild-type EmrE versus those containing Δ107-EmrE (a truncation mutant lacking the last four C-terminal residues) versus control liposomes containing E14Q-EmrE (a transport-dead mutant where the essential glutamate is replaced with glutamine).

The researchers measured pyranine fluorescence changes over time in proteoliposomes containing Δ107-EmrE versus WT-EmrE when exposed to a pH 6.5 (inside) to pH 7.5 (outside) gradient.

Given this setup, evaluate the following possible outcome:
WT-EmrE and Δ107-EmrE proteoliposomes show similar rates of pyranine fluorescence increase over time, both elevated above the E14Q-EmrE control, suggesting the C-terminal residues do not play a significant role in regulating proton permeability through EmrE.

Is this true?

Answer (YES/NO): NO